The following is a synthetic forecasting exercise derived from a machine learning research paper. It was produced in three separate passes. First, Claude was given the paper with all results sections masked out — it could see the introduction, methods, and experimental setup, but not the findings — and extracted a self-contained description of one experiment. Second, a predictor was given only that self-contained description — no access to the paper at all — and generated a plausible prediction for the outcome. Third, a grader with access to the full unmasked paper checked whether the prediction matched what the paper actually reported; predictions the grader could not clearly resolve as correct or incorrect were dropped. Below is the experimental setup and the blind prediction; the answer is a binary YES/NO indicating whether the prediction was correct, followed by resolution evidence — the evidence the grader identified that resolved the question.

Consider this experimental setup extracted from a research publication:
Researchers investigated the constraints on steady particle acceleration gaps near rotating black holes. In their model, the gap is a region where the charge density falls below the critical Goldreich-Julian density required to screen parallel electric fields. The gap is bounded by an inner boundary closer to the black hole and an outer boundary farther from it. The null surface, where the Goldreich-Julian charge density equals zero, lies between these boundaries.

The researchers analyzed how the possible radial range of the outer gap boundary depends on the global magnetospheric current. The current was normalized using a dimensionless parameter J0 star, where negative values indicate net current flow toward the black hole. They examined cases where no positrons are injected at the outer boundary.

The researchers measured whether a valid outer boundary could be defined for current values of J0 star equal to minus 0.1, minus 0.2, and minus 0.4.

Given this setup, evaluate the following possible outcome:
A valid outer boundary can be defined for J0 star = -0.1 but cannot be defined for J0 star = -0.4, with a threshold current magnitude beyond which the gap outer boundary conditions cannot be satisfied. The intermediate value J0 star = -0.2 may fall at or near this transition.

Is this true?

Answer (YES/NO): YES